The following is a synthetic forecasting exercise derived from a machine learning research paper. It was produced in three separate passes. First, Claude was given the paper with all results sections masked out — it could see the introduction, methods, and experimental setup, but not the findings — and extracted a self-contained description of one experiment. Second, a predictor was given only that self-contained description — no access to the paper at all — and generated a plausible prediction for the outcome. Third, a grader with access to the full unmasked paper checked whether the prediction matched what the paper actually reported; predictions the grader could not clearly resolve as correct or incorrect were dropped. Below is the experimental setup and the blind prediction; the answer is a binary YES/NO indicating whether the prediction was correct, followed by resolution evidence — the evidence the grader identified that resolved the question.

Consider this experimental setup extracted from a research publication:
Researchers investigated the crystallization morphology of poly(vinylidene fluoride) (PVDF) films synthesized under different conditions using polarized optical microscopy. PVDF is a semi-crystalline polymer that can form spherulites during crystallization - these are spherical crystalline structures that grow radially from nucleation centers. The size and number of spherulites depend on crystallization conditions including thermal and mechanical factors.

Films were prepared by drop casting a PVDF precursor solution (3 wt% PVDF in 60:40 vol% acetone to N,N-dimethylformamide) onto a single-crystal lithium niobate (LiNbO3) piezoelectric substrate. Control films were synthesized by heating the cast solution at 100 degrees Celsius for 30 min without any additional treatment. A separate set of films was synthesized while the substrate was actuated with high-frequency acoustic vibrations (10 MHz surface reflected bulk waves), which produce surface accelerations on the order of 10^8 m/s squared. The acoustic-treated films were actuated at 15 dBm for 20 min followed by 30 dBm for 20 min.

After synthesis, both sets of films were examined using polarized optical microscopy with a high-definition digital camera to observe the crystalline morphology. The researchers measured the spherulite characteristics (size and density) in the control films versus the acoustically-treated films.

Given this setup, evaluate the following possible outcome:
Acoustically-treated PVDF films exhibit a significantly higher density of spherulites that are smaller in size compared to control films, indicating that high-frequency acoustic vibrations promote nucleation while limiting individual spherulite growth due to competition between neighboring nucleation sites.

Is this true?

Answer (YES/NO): NO